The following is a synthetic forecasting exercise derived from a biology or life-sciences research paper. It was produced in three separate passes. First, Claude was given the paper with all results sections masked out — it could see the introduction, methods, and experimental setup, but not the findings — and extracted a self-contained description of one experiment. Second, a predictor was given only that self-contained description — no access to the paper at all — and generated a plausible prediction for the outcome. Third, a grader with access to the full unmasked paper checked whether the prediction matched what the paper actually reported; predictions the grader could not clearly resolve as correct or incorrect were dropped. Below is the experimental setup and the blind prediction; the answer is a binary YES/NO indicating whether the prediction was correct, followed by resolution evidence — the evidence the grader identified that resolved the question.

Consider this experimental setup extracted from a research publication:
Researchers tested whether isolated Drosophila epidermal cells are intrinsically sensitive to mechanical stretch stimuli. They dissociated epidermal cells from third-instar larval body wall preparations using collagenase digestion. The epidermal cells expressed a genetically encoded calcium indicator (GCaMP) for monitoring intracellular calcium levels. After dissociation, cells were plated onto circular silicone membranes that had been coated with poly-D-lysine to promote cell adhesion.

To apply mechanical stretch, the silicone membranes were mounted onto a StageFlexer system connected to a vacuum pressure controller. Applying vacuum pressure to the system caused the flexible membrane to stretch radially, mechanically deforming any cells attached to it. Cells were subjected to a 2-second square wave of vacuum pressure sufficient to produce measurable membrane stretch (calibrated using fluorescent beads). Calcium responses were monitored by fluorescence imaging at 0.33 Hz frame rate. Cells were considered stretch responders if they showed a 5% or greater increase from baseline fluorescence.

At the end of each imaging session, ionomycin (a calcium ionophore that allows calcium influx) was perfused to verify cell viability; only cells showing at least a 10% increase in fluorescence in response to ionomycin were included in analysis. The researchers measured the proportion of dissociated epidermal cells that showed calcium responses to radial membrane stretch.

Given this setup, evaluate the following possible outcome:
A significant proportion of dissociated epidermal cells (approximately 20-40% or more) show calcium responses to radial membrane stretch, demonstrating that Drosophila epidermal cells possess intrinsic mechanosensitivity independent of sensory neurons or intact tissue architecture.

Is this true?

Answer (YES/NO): YES